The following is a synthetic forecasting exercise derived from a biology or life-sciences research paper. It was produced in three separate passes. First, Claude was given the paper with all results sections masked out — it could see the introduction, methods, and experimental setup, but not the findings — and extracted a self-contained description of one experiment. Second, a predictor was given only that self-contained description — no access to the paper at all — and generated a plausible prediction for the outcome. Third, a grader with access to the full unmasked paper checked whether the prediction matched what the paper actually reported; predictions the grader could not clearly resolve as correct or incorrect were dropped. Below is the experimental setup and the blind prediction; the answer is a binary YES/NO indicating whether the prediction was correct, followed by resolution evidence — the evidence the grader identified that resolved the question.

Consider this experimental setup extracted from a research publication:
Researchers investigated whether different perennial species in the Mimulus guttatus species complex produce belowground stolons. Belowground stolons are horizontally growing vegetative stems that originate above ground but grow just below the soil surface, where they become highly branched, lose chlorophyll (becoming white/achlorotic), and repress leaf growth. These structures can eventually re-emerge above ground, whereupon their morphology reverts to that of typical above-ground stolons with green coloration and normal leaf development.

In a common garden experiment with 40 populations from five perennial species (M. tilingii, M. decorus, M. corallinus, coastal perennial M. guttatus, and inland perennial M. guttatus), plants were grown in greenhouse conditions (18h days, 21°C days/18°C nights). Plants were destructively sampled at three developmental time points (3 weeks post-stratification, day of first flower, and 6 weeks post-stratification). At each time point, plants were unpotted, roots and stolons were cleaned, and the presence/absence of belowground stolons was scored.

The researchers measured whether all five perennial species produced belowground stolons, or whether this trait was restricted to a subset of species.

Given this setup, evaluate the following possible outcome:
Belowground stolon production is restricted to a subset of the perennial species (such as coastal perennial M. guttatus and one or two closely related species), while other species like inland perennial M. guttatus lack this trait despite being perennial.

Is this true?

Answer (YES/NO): NO